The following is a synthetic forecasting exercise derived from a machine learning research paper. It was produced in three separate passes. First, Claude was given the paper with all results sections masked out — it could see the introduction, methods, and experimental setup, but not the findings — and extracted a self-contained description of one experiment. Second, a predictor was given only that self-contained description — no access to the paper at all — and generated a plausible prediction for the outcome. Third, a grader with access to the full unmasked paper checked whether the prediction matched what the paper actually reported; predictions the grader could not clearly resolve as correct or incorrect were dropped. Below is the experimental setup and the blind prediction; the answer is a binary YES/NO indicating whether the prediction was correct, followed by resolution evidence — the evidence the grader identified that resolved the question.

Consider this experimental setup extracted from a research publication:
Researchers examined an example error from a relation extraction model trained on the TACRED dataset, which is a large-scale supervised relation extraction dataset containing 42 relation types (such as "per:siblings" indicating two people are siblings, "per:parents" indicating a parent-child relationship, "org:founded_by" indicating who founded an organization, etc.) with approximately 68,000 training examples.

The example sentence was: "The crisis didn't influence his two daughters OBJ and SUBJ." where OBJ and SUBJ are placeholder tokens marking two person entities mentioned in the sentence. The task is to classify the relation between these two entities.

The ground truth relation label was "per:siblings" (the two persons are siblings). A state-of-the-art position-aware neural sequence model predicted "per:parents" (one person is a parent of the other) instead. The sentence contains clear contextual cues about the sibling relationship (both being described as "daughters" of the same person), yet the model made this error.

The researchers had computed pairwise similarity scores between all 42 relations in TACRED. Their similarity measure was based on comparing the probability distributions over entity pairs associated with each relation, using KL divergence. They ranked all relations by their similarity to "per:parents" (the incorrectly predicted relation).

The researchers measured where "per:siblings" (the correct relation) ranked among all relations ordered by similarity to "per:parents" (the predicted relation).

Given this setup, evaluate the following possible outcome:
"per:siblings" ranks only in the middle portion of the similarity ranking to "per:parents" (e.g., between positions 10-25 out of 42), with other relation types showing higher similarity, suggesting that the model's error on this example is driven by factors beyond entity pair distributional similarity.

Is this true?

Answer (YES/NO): NO